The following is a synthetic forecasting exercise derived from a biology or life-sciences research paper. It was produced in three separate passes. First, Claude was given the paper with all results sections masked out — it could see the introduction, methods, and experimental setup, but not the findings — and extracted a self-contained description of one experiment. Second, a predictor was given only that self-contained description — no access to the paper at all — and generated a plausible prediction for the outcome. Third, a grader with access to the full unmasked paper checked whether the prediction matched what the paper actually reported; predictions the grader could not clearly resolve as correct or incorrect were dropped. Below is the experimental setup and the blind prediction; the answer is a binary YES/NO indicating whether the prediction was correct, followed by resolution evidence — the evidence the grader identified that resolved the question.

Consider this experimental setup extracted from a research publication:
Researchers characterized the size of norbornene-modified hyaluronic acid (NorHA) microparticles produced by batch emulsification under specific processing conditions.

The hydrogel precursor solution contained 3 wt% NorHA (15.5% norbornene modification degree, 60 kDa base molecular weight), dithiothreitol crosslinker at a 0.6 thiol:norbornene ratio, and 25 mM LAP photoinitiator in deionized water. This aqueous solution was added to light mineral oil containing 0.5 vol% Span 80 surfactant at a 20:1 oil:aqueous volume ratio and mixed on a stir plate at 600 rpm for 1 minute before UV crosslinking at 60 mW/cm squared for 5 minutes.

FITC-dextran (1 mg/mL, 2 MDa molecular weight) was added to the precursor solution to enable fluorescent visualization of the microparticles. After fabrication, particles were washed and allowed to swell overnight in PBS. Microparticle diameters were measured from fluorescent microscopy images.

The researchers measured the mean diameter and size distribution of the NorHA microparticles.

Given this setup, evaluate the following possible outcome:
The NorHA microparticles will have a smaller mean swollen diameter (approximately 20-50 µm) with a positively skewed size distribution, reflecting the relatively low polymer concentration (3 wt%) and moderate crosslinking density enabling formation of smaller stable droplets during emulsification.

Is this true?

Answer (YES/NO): NO